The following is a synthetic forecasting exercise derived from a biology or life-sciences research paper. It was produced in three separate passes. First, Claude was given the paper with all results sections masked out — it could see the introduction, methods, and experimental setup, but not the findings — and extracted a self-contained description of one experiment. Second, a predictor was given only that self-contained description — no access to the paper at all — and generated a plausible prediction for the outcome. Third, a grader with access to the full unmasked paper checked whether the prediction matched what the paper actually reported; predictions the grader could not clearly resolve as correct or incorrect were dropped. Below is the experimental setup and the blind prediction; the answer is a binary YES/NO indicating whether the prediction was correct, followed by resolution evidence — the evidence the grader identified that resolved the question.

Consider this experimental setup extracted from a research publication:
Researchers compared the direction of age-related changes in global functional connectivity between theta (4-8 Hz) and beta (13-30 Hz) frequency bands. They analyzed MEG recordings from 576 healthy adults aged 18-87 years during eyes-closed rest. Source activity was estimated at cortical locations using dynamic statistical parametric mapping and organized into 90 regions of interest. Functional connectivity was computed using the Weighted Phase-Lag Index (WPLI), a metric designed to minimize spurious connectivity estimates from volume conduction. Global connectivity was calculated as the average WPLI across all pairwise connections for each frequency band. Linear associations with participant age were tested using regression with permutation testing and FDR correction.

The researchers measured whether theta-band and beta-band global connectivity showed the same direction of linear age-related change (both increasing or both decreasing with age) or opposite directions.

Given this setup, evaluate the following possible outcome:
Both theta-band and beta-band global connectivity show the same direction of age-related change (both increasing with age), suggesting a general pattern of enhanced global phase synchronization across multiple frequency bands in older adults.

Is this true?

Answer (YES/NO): NO